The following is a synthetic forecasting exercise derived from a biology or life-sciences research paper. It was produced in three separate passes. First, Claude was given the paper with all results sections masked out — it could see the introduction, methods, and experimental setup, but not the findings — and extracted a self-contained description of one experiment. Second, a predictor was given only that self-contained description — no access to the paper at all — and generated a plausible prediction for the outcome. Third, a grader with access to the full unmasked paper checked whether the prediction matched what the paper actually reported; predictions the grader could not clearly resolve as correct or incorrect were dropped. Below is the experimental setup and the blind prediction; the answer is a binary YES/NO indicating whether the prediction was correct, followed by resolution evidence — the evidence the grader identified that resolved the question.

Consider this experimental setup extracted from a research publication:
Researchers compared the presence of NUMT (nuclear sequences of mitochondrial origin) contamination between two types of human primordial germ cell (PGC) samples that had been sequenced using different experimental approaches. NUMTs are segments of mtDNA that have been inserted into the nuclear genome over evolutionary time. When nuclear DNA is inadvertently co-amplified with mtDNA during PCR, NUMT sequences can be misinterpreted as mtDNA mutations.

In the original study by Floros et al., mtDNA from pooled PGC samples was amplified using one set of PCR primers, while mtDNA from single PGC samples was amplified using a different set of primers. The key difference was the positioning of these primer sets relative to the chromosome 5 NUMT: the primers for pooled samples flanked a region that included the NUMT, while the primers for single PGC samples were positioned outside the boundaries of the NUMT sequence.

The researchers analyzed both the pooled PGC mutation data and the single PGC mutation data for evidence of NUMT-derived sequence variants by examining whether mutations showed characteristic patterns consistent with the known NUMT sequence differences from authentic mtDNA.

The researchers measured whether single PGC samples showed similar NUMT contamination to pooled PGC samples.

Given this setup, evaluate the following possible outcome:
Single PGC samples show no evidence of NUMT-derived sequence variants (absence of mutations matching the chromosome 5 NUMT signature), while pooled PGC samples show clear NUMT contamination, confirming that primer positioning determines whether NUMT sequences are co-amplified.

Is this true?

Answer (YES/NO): YES